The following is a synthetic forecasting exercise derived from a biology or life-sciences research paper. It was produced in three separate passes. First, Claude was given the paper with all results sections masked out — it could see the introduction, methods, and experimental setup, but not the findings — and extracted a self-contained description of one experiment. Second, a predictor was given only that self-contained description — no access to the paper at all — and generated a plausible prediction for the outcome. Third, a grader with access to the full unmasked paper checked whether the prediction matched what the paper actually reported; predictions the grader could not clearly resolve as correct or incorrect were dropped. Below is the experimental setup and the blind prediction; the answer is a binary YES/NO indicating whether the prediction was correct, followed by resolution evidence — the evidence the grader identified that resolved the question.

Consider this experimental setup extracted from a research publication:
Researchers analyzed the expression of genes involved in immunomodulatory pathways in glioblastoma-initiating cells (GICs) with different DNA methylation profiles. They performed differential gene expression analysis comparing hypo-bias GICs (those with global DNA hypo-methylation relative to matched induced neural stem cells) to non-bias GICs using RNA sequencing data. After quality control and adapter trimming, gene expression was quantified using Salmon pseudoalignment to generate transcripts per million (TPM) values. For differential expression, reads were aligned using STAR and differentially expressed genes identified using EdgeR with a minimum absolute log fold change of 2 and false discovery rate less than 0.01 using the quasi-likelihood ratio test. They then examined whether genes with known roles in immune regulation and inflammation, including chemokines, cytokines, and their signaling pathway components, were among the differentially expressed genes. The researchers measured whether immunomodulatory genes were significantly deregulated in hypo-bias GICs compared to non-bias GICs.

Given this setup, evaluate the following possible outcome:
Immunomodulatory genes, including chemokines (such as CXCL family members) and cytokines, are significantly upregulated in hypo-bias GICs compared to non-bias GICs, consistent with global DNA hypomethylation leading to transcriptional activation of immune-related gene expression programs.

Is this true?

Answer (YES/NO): NO